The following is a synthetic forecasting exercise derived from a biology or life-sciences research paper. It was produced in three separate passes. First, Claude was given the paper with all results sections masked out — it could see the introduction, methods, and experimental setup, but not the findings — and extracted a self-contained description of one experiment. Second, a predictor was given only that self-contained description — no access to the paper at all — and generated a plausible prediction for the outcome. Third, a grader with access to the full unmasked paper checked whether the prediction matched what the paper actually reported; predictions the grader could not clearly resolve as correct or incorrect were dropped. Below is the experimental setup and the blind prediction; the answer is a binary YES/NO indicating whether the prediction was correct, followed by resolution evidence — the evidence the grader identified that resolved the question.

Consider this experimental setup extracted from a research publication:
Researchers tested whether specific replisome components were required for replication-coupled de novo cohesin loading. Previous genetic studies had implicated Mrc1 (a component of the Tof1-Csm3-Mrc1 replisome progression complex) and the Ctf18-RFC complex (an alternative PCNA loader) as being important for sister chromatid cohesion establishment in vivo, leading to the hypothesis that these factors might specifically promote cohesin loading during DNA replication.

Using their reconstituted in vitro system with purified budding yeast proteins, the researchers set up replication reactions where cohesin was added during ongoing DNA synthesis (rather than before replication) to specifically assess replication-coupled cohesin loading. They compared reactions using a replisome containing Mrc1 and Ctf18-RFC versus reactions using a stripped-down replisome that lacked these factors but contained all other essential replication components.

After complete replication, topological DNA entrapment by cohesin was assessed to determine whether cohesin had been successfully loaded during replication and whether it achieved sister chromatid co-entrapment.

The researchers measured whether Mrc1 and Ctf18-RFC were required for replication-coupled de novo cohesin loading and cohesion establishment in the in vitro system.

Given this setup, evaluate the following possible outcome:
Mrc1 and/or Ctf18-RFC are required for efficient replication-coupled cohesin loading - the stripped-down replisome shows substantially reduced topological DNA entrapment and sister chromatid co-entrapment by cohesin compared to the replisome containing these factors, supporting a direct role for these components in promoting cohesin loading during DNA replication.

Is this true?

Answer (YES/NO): NO